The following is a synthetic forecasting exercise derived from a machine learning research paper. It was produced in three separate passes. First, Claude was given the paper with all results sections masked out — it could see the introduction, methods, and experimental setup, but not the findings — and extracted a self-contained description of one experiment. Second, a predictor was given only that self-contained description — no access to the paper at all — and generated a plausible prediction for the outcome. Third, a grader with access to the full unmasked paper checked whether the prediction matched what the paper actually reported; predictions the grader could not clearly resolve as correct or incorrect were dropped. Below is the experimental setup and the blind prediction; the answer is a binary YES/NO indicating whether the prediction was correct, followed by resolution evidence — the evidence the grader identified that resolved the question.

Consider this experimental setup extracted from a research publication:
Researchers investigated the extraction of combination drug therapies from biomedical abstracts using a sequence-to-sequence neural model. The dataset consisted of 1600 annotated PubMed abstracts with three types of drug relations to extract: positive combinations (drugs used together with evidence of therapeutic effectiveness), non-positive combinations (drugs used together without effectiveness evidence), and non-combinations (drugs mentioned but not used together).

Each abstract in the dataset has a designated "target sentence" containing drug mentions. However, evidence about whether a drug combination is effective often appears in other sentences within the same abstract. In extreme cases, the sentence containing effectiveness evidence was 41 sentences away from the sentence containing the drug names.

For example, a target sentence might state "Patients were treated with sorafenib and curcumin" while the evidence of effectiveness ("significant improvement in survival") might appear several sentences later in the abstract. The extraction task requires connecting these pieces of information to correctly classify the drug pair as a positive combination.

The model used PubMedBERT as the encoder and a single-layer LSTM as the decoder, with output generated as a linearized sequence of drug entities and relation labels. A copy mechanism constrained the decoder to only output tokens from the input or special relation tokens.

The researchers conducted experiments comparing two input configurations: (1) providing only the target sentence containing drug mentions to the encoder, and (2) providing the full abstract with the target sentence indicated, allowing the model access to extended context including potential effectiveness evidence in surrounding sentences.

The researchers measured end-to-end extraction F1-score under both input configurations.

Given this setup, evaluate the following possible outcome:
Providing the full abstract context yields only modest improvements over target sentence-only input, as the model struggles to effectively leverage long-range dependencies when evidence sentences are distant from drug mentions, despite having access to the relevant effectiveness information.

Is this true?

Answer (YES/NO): NO